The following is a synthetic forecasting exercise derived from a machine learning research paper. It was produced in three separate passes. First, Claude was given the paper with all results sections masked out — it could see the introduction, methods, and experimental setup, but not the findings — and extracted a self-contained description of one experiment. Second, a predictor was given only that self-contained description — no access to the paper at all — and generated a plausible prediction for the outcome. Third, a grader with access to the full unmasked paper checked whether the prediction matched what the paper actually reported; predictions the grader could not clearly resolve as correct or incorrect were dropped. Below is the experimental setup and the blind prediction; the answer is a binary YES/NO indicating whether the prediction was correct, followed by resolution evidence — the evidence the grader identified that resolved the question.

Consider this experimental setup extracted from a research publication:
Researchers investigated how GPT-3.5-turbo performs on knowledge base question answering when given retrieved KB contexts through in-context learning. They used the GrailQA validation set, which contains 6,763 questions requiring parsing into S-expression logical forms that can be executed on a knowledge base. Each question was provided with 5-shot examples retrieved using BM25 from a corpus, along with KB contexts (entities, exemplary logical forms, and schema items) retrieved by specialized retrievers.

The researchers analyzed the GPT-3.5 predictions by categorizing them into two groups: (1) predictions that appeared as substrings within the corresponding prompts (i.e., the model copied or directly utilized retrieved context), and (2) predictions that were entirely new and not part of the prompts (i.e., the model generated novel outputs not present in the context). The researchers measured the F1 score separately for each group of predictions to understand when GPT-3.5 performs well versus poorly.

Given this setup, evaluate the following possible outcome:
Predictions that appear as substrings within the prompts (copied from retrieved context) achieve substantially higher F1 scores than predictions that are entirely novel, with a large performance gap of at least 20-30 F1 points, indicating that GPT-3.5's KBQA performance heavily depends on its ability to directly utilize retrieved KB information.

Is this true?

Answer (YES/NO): YES